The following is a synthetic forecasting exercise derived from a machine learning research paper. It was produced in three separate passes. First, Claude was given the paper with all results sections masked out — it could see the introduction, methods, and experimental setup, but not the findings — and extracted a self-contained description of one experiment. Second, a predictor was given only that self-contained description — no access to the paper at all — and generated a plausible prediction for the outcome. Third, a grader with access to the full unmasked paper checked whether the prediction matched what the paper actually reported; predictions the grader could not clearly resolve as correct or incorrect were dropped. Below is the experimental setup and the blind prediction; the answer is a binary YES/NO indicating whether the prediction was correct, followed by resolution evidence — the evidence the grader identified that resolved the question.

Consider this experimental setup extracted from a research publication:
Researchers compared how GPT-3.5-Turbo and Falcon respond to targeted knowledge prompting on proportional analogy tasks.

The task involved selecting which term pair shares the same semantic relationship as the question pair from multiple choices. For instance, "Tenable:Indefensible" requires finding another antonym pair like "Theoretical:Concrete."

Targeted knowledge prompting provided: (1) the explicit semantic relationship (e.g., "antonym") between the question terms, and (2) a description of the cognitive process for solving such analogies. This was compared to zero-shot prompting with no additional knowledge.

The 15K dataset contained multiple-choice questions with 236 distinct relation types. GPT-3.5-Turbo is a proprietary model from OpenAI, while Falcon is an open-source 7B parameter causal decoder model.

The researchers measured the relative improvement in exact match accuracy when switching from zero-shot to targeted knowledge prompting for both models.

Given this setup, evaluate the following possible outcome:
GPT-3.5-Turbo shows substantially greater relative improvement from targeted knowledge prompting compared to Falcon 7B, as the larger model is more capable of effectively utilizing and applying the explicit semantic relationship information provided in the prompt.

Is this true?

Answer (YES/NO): YES